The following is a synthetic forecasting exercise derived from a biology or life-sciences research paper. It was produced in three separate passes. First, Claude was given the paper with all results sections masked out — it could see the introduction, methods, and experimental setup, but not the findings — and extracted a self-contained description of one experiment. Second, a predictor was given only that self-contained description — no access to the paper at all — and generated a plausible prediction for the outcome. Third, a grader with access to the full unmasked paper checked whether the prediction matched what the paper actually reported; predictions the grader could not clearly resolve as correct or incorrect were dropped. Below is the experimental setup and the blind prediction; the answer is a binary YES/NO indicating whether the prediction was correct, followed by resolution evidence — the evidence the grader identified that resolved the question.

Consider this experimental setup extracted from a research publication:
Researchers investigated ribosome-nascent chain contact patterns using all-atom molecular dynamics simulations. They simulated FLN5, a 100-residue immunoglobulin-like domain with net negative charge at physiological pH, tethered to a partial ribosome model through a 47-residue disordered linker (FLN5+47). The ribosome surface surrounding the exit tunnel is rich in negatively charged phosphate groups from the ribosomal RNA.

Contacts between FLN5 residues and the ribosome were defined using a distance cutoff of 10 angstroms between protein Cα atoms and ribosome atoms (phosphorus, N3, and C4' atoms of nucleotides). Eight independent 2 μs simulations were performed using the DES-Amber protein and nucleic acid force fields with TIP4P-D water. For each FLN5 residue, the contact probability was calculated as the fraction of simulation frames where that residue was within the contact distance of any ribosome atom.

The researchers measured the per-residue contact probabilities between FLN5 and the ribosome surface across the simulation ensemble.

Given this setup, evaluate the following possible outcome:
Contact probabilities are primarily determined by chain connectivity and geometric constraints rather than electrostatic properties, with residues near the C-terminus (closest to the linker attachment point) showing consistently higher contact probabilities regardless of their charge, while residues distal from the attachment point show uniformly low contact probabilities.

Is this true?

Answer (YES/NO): NO